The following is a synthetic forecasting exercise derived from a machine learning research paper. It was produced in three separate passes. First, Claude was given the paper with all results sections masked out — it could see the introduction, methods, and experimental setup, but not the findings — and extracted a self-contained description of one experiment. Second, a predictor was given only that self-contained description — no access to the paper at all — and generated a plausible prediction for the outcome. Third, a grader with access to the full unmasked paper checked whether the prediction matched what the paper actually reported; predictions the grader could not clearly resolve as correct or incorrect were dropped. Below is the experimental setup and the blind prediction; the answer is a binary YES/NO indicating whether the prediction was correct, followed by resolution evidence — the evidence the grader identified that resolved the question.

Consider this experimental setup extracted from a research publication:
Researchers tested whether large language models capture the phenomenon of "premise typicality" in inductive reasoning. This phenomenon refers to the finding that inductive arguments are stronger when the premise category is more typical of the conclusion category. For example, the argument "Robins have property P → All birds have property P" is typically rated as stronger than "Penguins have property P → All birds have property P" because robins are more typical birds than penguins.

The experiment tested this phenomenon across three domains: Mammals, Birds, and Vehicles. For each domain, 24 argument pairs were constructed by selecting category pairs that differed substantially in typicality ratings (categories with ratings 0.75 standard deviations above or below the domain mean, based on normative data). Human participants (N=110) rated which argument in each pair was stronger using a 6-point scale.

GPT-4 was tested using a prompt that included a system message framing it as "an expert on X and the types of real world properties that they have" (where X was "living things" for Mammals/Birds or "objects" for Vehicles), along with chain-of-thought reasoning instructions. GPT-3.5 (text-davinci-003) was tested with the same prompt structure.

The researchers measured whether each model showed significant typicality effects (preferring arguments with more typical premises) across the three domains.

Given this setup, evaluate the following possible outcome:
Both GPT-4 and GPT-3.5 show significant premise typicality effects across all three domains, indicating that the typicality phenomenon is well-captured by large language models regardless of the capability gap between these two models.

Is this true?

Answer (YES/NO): NO